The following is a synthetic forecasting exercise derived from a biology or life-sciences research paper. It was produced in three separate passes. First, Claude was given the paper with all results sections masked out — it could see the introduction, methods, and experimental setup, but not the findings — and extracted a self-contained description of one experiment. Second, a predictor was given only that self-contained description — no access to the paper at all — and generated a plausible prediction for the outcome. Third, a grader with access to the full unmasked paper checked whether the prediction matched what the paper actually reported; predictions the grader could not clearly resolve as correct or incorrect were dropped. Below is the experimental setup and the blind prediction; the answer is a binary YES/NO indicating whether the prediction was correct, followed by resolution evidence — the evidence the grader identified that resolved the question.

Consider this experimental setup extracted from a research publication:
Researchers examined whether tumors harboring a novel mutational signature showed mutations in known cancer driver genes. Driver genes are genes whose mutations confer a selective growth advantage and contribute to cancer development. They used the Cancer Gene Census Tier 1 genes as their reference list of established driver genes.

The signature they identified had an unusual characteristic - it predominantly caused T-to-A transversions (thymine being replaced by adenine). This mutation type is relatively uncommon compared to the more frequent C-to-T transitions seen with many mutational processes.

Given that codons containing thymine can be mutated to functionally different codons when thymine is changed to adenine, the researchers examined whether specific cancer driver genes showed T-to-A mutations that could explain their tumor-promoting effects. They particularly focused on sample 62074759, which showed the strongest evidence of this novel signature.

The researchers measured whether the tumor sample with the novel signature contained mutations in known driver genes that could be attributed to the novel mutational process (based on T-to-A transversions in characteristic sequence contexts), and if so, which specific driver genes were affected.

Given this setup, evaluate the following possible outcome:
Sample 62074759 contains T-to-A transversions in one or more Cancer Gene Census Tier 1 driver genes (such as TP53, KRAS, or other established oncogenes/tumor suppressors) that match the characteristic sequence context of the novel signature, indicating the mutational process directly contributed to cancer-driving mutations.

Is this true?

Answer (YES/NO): YES